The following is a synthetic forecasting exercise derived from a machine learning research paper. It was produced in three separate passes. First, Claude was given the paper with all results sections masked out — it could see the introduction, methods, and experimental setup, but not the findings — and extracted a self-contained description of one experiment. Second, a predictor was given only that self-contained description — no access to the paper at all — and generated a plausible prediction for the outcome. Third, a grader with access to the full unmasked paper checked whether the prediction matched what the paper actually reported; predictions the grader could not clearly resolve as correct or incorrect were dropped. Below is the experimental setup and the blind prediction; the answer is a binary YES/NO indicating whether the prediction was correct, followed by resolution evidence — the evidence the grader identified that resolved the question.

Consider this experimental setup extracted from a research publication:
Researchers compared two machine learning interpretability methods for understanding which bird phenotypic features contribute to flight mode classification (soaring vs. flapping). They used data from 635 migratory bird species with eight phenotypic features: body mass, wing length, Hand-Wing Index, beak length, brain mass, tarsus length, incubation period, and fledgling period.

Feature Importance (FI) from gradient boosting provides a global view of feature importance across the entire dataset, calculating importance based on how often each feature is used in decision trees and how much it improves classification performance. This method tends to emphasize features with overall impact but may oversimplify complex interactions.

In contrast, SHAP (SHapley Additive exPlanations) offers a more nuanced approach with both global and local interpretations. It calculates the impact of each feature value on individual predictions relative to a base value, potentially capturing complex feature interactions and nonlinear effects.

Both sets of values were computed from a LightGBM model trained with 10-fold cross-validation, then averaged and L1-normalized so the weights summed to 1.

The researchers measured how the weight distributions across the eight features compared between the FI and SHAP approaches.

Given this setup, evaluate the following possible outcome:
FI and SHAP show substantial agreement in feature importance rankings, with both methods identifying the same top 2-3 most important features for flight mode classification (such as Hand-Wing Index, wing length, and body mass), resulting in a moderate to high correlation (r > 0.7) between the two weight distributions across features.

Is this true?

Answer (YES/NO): NO